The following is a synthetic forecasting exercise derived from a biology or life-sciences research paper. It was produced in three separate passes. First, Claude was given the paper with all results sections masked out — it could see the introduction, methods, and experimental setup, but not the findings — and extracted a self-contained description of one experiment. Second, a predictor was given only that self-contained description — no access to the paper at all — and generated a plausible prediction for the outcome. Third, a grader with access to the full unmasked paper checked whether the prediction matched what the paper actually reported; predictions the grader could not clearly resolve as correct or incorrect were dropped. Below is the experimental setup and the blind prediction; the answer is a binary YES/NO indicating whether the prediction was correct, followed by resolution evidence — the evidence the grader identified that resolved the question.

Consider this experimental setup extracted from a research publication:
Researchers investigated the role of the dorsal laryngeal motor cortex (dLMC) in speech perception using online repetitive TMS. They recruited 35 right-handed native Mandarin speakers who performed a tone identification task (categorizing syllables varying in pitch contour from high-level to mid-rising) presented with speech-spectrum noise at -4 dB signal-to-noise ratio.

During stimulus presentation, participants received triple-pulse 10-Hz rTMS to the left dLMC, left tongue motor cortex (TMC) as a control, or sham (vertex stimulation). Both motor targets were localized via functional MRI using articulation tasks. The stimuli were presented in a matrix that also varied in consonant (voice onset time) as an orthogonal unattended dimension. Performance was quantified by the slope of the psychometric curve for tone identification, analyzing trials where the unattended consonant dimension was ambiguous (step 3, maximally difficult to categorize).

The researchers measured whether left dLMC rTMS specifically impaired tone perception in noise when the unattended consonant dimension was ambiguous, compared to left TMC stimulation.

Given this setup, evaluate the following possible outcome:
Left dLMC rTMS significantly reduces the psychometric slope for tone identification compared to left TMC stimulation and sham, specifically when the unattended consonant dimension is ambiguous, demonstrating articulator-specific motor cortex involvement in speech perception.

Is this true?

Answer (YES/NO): YES